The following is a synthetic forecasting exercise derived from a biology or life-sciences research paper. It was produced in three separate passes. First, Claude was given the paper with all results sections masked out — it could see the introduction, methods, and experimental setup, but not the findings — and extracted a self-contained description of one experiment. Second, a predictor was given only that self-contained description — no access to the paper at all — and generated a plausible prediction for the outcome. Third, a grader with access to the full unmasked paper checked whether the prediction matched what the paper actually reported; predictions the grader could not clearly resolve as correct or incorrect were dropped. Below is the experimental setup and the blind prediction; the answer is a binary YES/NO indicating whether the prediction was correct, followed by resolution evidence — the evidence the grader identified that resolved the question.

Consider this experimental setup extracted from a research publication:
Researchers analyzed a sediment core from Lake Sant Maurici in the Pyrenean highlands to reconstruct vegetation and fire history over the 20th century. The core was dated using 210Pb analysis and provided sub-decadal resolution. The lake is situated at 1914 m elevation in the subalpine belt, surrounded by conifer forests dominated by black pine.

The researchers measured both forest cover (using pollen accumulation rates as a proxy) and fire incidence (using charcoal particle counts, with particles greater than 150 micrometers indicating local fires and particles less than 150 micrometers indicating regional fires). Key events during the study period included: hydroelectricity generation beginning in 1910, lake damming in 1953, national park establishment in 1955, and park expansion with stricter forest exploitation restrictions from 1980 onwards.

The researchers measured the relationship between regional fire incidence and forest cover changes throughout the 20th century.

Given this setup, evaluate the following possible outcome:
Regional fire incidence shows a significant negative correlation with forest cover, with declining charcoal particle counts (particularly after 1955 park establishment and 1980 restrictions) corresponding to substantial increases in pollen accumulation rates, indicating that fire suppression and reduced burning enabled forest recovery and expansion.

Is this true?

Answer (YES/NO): NO